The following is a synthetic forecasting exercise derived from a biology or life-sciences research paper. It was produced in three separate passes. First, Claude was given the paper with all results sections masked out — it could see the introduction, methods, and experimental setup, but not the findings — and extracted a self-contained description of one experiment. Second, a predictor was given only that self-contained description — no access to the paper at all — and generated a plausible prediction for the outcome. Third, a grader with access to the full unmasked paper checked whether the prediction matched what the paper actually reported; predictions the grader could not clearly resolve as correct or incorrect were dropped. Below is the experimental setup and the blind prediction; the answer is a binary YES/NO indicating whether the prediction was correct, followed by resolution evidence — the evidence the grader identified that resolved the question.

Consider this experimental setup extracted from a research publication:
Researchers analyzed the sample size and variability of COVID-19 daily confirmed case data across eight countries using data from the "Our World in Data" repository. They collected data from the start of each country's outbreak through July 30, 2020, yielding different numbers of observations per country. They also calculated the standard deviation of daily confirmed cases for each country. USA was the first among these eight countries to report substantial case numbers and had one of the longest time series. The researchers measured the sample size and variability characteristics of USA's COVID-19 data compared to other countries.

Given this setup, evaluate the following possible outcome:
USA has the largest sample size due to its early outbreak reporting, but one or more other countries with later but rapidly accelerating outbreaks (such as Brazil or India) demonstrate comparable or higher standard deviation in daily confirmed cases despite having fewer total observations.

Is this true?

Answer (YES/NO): NO